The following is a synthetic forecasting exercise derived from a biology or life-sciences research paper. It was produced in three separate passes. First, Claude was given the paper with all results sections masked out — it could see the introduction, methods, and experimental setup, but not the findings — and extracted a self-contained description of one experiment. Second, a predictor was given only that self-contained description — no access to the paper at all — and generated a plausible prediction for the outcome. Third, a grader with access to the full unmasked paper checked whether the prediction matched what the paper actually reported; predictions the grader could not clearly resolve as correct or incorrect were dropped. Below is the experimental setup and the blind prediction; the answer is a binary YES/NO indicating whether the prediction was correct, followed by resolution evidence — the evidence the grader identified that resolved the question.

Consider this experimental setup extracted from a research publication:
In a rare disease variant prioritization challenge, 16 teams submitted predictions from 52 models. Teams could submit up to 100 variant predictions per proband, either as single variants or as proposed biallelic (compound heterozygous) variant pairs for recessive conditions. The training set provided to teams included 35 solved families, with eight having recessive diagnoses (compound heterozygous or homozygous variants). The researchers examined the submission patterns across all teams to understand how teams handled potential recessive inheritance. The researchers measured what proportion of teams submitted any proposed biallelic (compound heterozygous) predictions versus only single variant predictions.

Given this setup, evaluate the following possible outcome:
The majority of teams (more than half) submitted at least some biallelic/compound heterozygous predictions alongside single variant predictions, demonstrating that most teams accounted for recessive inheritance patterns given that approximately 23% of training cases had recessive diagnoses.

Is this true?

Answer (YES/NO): YES